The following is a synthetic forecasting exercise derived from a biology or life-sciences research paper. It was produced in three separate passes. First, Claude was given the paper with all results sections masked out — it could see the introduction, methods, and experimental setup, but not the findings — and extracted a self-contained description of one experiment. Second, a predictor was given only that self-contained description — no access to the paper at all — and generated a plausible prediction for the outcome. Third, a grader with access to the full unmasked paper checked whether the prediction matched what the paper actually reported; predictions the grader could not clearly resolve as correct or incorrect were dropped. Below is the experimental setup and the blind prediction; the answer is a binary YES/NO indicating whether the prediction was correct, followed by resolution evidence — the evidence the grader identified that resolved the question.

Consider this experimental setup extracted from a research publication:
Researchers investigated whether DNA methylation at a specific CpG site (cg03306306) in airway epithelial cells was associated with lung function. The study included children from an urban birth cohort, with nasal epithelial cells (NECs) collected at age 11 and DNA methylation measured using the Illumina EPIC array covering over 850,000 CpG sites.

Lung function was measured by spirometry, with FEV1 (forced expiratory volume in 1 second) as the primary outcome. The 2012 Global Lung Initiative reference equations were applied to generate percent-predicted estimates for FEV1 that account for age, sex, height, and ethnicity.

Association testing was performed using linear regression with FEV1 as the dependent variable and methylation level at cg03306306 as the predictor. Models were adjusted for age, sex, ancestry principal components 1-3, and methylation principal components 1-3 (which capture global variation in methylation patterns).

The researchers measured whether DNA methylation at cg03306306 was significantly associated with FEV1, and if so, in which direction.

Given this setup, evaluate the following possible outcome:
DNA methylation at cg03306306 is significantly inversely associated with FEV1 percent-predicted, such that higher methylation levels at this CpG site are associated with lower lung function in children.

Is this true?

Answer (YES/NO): YES